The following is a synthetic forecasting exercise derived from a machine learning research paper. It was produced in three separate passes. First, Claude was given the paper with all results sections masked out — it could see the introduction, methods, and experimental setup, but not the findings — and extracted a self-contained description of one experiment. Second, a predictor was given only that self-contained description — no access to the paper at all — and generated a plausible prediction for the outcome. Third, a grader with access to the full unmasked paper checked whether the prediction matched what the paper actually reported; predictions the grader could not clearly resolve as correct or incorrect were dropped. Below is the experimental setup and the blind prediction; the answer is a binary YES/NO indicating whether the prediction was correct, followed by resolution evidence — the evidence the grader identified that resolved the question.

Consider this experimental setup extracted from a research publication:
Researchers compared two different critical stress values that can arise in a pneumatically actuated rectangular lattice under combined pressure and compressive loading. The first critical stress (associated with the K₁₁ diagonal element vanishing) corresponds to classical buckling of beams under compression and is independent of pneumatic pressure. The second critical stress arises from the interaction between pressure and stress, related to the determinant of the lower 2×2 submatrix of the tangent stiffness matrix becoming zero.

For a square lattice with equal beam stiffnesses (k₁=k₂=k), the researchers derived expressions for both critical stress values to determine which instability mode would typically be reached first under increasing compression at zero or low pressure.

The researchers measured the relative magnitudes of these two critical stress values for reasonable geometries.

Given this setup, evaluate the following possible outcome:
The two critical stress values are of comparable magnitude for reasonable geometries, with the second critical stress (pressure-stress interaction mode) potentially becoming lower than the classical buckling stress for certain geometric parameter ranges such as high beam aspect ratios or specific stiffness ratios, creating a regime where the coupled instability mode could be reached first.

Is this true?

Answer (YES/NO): NO